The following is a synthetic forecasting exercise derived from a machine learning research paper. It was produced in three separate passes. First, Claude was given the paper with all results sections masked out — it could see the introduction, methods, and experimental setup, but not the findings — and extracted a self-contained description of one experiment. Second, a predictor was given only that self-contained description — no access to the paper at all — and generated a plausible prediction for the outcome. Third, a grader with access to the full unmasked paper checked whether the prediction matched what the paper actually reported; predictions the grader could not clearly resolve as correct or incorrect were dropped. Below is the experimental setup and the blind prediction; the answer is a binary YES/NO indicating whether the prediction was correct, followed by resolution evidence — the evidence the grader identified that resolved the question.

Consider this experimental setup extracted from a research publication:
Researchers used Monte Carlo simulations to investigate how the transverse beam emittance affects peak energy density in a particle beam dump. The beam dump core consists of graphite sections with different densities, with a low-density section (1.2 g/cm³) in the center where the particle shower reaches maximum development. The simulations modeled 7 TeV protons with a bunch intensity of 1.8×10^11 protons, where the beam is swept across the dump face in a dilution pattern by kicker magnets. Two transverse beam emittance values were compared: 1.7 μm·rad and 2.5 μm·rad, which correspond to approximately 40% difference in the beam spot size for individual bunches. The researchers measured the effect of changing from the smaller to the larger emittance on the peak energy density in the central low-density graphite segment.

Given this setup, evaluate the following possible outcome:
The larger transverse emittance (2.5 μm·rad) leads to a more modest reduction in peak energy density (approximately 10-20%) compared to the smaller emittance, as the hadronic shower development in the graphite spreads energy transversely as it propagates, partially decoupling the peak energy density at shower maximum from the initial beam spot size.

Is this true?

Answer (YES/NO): NO